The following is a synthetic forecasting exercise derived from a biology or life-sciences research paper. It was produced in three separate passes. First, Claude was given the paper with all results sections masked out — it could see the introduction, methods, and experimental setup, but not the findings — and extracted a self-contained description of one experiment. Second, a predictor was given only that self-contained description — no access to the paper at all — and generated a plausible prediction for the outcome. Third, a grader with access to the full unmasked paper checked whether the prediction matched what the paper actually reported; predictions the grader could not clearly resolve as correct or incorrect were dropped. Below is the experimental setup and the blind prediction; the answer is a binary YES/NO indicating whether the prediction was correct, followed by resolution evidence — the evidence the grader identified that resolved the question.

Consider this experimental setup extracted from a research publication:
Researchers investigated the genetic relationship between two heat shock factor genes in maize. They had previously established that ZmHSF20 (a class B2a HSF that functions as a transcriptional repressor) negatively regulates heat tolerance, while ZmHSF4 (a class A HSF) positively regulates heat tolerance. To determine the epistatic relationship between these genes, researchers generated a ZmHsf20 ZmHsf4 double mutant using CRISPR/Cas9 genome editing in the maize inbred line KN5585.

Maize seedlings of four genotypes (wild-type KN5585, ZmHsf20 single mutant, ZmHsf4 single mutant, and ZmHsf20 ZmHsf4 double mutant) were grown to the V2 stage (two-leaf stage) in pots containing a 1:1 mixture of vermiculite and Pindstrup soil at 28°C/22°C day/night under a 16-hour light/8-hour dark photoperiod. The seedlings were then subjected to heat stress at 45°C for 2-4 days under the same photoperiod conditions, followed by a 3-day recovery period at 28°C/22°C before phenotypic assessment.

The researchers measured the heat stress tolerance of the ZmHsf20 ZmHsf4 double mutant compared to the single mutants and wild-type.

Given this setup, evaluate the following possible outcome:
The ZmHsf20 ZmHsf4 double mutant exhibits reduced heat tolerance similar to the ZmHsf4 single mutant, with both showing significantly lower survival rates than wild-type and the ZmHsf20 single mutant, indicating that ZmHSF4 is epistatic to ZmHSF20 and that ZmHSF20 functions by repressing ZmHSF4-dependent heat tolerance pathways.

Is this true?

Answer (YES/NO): YES